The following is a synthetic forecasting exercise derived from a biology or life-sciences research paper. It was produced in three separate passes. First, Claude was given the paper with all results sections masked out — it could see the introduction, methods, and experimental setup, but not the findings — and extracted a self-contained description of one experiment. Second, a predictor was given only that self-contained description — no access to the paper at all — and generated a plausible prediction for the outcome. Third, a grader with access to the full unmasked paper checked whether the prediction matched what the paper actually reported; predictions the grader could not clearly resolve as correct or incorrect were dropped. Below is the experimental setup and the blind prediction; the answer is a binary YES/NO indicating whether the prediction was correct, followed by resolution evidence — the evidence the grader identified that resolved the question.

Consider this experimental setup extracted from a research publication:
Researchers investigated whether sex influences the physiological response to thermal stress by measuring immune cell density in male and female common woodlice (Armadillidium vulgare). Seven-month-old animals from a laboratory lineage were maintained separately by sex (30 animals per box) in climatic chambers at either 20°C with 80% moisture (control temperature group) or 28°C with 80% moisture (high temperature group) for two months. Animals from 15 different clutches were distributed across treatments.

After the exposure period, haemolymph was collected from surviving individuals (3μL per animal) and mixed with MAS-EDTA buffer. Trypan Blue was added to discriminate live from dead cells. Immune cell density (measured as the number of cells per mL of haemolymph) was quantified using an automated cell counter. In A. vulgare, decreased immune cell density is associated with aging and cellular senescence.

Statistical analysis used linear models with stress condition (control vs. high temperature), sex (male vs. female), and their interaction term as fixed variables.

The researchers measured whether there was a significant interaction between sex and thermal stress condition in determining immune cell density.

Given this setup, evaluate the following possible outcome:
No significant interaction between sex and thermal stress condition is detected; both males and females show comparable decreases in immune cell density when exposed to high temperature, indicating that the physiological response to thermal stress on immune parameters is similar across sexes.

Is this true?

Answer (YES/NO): YES